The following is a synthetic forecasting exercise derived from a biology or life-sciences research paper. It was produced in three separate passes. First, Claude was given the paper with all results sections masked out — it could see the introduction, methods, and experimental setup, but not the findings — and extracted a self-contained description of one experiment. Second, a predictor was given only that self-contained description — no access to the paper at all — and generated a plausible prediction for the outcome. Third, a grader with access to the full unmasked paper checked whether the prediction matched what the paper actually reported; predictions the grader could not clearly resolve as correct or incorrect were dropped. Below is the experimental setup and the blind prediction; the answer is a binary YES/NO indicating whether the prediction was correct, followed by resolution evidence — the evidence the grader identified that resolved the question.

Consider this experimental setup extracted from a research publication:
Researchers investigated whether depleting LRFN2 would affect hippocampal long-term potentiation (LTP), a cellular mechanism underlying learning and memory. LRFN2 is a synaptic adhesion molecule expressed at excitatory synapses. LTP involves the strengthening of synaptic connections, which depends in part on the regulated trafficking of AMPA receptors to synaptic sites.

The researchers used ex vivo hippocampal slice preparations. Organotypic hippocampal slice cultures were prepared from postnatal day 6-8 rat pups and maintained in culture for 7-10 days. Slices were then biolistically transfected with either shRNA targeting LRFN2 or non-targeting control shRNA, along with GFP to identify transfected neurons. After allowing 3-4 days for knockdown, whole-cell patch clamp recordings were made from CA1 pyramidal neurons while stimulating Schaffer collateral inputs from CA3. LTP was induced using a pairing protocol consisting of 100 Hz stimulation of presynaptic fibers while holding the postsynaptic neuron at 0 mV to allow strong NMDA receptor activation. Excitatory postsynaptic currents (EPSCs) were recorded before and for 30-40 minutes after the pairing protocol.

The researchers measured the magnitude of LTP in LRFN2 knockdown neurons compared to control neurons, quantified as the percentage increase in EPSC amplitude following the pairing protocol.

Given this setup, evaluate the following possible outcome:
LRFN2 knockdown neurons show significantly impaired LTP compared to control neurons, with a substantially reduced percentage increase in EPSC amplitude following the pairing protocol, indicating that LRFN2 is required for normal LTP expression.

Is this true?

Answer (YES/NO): YES